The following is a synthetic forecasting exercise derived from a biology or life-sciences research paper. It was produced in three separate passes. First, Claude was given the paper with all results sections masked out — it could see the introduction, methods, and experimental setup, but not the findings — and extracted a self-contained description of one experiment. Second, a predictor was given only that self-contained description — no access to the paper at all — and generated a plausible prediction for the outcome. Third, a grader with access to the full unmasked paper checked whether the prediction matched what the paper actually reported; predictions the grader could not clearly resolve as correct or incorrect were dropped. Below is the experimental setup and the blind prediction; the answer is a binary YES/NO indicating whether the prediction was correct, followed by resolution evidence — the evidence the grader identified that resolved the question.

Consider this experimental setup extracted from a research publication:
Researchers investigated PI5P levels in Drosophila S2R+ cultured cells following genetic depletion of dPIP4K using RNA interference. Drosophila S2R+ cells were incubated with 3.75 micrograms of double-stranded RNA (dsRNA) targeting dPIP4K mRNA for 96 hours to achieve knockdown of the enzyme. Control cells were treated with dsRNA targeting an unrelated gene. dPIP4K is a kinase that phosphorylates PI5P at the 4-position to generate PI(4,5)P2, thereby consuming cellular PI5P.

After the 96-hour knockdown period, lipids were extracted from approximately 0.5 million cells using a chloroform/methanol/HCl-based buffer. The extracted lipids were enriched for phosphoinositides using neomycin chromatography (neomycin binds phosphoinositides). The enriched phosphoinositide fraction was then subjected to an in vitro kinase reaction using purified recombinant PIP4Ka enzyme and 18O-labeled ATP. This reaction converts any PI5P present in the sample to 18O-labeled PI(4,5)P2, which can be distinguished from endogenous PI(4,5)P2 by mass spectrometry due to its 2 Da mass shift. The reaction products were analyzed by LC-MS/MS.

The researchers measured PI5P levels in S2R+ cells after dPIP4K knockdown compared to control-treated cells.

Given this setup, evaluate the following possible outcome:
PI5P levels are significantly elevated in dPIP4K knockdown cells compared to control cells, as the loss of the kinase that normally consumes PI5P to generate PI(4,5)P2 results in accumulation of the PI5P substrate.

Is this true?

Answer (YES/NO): YES